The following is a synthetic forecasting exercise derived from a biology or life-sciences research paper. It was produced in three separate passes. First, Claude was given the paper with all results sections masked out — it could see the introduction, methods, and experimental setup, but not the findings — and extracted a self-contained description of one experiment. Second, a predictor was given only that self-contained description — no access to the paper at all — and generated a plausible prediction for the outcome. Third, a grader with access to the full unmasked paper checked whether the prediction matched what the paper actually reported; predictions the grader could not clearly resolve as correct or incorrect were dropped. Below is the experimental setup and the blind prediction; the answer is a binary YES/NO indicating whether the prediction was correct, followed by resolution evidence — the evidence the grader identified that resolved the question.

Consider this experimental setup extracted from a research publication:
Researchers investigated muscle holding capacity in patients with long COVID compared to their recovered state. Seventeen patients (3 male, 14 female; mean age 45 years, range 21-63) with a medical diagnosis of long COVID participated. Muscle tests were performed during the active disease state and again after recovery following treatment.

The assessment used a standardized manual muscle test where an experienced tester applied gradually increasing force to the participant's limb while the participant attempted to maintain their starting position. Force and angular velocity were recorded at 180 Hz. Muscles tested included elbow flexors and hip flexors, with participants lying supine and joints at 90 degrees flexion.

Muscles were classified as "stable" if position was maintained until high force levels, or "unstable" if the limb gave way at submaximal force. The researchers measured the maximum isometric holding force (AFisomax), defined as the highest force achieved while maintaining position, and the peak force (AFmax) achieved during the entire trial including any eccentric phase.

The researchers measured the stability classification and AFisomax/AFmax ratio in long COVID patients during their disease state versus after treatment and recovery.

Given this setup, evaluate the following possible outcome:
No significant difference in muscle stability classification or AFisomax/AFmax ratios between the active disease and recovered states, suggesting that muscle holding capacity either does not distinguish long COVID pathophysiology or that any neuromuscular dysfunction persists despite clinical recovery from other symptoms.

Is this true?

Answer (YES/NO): NO